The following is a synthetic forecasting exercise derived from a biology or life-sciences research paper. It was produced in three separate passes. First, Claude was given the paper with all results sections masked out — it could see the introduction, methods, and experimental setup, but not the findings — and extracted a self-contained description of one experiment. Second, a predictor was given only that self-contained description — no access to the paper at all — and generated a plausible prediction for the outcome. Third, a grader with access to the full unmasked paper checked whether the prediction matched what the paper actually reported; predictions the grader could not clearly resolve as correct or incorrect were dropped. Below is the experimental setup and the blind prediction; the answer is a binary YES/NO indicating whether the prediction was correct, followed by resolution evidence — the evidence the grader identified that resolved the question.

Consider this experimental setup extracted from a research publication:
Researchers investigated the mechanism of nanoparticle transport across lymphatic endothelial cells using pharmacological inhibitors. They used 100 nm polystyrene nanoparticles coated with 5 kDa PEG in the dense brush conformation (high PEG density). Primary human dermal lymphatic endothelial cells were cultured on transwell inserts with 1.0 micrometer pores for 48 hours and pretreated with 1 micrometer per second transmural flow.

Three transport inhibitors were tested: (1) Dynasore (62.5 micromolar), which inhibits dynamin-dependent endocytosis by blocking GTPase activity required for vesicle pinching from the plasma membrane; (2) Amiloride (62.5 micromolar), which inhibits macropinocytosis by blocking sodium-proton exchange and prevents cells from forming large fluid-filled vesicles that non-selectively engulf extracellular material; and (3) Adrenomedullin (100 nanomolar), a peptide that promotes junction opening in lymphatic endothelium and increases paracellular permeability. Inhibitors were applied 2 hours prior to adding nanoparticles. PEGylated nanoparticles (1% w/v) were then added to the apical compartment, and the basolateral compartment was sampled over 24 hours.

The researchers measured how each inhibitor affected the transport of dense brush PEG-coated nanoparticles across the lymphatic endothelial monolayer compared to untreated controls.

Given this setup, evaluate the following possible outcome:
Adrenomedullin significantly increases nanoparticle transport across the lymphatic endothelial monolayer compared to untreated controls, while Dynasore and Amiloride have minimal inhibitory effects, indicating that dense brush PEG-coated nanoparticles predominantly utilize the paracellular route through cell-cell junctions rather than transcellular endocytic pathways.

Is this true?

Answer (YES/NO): NO